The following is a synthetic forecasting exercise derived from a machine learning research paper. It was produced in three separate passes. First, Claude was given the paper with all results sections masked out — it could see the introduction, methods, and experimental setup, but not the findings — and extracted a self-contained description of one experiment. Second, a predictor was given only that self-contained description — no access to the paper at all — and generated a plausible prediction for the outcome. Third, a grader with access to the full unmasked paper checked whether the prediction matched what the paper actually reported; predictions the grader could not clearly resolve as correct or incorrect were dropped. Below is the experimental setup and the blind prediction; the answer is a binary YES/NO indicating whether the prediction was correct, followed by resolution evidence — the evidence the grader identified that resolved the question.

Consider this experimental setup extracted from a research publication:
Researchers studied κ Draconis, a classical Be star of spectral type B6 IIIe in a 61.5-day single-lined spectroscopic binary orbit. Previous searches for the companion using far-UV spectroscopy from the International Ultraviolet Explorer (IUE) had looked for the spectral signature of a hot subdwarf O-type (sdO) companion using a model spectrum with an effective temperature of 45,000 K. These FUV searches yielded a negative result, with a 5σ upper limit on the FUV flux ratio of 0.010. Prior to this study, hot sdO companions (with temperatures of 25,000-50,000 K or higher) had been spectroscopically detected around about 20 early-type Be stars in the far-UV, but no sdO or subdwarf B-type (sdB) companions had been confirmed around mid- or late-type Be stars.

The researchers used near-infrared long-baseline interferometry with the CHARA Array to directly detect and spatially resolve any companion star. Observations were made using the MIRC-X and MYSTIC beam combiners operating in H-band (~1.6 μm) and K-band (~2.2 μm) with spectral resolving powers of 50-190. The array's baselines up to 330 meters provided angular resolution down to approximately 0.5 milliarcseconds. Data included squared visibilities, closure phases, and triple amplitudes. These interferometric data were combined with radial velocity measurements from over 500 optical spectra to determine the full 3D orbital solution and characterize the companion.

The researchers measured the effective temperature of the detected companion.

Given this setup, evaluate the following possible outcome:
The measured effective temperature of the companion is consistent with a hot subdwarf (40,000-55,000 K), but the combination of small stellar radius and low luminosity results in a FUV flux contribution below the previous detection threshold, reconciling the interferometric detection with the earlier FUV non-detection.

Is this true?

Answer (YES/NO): NO